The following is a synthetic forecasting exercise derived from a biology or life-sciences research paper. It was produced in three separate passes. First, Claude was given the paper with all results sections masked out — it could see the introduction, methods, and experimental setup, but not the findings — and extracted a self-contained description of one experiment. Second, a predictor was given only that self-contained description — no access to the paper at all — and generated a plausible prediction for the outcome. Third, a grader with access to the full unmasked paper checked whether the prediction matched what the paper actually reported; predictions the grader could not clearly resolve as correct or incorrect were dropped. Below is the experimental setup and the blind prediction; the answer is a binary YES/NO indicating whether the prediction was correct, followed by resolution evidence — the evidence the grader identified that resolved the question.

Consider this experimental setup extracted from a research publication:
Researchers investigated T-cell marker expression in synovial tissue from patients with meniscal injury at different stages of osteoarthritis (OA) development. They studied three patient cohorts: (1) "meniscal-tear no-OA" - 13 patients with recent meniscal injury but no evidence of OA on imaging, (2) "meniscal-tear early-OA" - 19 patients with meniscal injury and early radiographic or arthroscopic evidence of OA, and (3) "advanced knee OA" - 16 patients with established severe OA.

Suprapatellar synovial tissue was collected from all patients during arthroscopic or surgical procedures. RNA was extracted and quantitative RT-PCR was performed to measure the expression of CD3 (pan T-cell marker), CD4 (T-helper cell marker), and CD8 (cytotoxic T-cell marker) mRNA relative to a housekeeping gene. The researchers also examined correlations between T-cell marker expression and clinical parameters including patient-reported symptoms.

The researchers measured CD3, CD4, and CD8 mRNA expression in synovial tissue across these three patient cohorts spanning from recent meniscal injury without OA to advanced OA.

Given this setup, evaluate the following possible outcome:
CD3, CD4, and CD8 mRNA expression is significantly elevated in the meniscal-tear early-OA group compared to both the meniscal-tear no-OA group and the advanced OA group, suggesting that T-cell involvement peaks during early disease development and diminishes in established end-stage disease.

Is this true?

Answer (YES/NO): NO